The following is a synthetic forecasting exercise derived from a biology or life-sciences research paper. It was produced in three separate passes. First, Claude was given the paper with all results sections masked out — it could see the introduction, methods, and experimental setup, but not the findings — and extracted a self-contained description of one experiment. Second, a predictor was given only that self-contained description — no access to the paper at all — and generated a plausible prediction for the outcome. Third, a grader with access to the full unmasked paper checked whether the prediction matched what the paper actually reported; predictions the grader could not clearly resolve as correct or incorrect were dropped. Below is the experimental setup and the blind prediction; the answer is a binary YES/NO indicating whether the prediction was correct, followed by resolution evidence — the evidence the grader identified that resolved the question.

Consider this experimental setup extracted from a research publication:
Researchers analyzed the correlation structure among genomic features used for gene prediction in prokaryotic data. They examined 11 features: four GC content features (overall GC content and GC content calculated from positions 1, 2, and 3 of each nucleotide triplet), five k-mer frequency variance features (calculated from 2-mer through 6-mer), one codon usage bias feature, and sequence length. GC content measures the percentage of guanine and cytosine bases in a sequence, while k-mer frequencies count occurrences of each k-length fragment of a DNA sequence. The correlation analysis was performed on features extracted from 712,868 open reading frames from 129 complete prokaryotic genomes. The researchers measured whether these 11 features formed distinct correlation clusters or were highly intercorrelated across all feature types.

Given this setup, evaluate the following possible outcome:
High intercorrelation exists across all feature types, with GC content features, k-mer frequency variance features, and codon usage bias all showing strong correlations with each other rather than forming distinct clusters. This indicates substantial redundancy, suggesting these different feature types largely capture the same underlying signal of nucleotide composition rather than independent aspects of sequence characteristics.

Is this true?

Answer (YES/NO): NO